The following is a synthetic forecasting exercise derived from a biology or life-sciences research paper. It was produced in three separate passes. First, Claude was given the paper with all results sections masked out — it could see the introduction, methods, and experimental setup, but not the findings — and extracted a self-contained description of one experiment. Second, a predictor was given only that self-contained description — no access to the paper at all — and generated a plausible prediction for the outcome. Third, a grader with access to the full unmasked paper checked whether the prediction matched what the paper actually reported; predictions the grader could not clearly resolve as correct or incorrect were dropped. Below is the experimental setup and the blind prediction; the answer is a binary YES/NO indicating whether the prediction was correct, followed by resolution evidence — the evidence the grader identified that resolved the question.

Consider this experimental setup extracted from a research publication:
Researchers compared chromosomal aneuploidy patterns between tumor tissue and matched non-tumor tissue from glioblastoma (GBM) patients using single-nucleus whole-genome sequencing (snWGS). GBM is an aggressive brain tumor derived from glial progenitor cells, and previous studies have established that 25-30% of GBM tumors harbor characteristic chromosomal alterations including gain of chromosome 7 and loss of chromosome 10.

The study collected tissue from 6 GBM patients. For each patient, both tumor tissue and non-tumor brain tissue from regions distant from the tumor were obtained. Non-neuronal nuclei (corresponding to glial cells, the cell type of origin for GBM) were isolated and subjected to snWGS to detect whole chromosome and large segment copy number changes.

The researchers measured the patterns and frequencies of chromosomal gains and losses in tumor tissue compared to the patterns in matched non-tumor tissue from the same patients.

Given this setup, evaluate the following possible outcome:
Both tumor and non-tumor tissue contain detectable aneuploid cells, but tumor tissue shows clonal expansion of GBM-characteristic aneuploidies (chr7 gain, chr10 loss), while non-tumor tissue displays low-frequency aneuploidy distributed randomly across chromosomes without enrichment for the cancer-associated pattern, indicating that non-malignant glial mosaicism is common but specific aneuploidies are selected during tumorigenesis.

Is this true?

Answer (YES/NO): NO